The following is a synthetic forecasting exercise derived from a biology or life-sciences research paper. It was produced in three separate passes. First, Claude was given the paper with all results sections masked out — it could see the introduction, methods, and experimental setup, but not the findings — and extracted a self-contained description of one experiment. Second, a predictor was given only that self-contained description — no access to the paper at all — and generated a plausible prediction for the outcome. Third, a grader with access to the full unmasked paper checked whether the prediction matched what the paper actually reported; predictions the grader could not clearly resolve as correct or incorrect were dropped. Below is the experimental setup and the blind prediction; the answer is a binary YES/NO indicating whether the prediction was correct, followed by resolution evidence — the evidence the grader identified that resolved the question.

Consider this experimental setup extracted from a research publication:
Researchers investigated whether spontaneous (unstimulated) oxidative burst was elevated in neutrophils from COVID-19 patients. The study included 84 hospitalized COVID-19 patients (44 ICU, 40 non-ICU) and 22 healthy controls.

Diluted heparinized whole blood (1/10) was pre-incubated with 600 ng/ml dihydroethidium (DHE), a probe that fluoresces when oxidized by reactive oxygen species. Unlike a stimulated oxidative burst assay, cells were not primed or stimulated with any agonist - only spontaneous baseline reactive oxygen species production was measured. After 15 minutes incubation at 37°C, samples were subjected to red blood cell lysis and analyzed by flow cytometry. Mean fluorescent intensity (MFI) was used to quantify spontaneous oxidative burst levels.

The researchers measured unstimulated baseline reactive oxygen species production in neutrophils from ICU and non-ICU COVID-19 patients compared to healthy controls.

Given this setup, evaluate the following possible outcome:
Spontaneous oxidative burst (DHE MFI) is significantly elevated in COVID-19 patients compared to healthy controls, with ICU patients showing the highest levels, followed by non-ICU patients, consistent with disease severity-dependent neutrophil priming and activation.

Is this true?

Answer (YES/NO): NO